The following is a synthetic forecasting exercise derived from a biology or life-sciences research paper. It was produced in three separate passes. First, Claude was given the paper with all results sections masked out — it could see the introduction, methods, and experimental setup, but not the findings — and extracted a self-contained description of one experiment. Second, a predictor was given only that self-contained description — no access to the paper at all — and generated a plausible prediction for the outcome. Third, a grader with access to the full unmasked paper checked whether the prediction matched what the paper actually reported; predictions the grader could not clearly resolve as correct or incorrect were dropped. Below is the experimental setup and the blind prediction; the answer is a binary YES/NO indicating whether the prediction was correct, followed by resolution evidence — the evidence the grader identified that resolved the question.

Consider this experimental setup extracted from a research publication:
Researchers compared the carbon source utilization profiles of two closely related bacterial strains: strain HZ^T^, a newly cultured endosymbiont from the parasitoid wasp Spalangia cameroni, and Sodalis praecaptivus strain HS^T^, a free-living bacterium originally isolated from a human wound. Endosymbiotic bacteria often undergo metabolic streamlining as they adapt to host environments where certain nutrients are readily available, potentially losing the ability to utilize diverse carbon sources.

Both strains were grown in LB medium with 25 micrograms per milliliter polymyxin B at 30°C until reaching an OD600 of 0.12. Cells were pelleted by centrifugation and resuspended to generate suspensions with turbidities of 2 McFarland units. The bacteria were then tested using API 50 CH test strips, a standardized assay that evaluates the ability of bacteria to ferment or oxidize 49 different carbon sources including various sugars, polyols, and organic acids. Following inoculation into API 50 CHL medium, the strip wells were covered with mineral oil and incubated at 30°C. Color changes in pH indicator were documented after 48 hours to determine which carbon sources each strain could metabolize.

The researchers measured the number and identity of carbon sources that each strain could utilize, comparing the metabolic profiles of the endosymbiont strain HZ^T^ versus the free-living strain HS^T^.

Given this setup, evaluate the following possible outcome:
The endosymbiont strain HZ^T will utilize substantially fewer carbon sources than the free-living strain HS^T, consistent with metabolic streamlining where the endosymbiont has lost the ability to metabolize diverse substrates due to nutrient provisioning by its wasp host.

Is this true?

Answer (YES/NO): YES